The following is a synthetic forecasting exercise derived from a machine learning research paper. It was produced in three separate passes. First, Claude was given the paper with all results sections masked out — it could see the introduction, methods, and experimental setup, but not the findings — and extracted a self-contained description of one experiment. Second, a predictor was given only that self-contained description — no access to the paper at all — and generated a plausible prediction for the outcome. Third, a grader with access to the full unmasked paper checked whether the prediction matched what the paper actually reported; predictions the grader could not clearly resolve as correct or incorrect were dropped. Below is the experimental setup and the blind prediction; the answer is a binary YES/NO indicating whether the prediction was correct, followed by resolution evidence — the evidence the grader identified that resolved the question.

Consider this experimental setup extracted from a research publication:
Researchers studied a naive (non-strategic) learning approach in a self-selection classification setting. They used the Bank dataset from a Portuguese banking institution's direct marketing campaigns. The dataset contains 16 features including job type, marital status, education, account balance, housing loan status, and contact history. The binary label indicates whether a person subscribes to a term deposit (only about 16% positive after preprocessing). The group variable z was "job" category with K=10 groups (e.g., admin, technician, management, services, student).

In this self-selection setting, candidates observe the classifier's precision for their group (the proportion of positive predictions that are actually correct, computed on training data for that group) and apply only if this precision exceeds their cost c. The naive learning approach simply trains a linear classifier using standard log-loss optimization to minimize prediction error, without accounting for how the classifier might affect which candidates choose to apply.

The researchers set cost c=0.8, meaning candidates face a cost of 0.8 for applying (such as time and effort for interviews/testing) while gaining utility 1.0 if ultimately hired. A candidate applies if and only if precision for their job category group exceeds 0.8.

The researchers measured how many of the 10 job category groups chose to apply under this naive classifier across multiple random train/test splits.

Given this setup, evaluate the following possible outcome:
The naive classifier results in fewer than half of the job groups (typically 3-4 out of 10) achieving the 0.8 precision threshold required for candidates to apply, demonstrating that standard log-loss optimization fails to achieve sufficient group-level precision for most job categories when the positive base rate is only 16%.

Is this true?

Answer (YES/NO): NO